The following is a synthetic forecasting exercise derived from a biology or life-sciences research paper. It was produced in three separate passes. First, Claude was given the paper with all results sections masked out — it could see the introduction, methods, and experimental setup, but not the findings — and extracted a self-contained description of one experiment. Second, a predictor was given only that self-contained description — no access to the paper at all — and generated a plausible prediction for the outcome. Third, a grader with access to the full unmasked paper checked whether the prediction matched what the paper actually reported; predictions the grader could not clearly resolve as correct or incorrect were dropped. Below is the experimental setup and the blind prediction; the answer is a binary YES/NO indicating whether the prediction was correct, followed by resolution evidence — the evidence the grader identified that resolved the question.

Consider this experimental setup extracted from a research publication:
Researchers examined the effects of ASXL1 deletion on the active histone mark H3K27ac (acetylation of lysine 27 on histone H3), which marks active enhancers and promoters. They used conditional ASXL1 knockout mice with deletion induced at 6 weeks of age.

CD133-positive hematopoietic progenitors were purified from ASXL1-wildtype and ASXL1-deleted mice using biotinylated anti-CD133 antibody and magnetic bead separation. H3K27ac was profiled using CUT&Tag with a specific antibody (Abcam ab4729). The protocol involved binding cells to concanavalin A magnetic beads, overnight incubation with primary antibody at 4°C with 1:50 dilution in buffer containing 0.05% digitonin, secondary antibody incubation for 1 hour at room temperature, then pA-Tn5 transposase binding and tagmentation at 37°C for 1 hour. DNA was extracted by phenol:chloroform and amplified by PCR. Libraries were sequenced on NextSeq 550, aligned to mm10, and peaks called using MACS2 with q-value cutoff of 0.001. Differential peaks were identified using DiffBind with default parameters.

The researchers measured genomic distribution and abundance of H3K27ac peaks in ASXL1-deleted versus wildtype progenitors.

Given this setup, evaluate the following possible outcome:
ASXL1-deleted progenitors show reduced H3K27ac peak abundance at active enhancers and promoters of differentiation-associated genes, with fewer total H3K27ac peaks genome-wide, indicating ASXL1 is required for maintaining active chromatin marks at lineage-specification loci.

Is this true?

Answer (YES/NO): NO